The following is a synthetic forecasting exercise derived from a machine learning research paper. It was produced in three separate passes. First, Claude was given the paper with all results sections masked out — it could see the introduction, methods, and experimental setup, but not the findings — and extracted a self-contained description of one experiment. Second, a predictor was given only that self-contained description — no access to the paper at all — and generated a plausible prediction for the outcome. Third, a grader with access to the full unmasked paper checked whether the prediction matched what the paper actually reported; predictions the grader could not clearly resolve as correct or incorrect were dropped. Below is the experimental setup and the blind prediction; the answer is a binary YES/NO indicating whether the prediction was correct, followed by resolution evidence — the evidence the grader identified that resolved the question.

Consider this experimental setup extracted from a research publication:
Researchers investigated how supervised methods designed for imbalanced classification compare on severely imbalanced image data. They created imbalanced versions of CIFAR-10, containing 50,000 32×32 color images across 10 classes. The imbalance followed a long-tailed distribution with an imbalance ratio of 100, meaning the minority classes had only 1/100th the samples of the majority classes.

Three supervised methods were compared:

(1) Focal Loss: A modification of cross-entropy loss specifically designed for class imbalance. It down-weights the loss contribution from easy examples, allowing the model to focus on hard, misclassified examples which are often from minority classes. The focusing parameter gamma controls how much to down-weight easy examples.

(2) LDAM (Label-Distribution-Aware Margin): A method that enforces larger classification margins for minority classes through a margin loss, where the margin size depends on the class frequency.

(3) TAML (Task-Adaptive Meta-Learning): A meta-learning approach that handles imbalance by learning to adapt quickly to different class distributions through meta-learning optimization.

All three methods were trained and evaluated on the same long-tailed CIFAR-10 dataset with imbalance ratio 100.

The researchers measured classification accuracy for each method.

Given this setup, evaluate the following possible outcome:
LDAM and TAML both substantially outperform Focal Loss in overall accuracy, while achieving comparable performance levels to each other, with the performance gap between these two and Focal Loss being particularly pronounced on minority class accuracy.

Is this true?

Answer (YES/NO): NO